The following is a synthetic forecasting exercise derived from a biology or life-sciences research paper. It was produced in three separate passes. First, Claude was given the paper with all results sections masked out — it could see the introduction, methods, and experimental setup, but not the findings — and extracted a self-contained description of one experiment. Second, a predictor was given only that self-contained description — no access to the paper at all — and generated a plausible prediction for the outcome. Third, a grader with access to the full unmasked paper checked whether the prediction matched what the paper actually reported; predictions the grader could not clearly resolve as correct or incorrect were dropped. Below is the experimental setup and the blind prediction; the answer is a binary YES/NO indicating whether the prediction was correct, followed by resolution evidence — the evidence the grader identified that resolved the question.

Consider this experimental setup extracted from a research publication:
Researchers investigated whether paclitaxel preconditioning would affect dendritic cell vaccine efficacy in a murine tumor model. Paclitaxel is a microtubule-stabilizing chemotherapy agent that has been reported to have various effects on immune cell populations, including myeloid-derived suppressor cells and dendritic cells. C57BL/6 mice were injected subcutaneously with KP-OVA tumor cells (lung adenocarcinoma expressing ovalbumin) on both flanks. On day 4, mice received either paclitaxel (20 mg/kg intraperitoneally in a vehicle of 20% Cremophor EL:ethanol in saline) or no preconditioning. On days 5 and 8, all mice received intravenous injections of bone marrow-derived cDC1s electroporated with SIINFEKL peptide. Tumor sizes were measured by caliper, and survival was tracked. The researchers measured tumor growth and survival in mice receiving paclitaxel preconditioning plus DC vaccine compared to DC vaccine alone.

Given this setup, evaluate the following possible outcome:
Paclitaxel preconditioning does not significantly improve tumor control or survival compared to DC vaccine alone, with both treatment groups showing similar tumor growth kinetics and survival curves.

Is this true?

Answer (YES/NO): NO